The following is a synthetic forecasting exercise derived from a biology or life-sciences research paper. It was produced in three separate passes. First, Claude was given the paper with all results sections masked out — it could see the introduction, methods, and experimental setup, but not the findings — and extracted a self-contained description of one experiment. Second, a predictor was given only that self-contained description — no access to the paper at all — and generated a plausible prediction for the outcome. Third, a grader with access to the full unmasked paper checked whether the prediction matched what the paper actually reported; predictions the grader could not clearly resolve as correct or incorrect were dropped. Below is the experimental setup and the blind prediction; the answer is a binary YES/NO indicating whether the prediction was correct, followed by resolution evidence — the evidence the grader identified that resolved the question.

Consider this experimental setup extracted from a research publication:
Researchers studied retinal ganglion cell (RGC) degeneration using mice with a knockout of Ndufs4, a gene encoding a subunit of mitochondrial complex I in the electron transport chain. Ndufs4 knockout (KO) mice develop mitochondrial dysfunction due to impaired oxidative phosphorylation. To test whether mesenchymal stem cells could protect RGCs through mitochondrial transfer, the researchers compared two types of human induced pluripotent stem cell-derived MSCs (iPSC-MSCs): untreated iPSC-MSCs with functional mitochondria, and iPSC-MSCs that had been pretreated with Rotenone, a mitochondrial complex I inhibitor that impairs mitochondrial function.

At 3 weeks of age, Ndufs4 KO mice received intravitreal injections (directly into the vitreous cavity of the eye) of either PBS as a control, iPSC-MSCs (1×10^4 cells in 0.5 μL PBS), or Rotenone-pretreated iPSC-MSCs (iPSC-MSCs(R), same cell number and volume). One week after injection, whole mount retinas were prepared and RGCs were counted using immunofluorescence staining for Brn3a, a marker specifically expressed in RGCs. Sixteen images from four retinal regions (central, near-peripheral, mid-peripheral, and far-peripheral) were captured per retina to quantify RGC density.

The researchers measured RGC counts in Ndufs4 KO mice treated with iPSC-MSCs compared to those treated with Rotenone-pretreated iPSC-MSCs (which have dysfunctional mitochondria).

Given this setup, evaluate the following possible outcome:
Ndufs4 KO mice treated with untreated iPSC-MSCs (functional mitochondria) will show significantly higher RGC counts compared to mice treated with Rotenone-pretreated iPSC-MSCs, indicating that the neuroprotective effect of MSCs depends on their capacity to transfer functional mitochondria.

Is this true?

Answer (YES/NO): YES